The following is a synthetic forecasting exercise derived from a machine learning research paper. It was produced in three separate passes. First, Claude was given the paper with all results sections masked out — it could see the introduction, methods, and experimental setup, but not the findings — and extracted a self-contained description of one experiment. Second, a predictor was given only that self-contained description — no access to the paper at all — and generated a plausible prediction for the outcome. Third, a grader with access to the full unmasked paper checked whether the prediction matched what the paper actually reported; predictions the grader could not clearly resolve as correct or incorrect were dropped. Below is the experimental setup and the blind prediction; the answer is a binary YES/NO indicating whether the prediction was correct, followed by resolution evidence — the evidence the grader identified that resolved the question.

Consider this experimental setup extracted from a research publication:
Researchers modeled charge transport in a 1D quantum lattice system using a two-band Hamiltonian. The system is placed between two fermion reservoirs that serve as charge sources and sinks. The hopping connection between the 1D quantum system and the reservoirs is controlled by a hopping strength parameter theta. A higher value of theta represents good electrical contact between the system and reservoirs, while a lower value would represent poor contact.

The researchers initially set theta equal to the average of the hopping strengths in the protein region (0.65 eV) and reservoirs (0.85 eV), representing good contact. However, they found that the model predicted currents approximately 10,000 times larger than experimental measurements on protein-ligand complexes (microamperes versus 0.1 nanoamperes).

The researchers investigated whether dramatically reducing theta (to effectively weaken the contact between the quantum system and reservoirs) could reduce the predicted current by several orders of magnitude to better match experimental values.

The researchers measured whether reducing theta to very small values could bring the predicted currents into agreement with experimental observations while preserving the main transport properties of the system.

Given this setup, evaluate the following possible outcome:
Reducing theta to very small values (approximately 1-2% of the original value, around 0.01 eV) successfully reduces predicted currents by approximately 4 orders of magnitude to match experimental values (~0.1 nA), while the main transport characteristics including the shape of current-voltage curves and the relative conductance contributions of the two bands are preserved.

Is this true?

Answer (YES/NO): NO